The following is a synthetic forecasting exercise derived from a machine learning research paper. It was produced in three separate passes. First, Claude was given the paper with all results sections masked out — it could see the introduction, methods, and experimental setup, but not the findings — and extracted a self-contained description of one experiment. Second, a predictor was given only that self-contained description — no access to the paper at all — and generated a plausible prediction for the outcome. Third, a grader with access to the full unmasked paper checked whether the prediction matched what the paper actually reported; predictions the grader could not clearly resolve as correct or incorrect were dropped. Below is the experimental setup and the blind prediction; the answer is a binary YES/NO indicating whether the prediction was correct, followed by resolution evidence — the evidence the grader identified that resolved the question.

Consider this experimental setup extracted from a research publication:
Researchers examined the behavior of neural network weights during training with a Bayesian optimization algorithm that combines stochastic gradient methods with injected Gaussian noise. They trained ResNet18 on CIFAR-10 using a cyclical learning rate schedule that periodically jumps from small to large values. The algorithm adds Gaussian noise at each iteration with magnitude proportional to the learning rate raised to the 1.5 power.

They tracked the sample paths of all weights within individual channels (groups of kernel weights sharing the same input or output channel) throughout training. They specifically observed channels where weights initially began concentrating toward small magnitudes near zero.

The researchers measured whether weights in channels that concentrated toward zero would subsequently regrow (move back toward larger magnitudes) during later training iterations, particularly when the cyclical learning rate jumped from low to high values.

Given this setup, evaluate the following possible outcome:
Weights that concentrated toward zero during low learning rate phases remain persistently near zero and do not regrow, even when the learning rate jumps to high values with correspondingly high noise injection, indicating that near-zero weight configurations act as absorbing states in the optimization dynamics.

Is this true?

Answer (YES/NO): YES